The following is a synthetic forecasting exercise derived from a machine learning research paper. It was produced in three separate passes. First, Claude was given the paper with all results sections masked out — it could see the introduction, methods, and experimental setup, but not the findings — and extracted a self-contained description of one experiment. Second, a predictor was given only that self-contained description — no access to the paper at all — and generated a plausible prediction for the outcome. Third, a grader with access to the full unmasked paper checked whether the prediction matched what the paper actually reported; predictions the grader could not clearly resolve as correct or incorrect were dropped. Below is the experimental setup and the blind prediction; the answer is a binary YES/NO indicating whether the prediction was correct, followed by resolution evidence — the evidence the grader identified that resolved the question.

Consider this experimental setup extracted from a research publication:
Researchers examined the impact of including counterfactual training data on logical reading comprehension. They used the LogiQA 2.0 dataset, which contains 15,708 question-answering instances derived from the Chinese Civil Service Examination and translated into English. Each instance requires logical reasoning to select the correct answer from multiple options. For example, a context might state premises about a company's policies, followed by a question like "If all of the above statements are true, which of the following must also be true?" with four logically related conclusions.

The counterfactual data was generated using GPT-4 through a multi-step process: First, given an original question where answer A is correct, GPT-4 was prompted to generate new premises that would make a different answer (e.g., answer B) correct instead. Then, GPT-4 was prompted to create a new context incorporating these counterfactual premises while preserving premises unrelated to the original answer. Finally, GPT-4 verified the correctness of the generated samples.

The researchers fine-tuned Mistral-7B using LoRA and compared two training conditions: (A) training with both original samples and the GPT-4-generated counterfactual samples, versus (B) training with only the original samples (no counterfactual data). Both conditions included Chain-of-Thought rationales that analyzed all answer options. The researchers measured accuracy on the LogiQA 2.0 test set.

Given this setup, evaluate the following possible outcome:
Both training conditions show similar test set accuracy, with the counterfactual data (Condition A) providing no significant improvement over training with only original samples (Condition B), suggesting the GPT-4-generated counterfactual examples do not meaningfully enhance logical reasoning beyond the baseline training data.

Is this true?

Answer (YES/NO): NO